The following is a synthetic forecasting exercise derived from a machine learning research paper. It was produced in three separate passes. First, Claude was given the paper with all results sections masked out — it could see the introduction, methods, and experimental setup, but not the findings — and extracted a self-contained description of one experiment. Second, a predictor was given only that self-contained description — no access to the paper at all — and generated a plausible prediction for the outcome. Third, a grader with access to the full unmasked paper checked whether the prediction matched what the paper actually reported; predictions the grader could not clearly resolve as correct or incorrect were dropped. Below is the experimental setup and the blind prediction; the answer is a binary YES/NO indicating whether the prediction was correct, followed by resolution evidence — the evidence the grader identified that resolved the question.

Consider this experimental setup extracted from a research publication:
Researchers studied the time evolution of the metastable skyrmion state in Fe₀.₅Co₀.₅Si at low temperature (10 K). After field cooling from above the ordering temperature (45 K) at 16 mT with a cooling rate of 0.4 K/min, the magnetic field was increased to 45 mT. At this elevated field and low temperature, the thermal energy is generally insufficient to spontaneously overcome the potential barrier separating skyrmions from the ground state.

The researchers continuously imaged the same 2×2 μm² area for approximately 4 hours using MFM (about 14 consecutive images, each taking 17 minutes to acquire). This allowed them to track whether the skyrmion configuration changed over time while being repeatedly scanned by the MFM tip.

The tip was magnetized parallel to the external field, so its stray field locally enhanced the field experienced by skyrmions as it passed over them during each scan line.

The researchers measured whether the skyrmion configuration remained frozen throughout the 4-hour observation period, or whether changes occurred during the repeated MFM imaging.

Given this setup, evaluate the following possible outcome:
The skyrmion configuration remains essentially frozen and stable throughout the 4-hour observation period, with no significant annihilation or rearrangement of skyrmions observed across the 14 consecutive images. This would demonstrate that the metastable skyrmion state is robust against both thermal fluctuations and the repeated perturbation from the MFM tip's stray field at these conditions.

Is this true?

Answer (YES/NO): NO